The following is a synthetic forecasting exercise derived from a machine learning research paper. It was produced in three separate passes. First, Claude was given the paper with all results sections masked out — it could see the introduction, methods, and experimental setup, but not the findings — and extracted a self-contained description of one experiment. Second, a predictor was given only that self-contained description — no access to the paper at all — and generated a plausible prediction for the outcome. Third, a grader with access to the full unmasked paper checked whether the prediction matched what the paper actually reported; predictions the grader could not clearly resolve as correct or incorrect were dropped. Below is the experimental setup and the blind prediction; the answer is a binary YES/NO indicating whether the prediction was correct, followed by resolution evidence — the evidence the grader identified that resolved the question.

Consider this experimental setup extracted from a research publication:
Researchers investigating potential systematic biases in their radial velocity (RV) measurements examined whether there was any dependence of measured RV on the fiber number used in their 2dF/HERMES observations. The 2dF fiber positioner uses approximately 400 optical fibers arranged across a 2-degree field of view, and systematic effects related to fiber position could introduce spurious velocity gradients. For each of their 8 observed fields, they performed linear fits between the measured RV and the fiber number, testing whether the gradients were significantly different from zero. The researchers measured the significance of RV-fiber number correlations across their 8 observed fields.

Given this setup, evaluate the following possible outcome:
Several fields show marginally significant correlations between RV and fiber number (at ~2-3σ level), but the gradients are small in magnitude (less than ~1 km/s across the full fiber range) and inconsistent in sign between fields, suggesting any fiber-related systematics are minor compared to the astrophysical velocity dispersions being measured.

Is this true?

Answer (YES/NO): NO